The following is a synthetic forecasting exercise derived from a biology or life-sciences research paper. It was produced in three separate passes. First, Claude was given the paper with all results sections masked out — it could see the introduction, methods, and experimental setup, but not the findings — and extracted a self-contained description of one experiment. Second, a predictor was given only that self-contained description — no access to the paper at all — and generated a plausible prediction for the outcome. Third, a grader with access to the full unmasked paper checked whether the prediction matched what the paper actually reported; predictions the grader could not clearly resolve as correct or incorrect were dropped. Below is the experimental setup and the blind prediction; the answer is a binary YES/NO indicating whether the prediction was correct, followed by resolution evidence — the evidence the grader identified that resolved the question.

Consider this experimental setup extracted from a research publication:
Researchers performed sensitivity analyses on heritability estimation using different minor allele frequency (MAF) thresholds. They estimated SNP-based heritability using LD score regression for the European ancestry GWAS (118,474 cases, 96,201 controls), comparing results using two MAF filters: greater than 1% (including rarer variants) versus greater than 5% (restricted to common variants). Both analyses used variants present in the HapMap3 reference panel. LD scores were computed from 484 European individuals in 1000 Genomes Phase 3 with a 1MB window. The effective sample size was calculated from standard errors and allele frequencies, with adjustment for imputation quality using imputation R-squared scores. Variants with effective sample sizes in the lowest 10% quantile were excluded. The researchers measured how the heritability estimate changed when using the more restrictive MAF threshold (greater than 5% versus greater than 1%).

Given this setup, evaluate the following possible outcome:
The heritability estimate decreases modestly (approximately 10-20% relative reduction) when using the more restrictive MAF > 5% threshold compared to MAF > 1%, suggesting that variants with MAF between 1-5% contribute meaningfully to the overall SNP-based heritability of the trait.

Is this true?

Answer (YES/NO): NO